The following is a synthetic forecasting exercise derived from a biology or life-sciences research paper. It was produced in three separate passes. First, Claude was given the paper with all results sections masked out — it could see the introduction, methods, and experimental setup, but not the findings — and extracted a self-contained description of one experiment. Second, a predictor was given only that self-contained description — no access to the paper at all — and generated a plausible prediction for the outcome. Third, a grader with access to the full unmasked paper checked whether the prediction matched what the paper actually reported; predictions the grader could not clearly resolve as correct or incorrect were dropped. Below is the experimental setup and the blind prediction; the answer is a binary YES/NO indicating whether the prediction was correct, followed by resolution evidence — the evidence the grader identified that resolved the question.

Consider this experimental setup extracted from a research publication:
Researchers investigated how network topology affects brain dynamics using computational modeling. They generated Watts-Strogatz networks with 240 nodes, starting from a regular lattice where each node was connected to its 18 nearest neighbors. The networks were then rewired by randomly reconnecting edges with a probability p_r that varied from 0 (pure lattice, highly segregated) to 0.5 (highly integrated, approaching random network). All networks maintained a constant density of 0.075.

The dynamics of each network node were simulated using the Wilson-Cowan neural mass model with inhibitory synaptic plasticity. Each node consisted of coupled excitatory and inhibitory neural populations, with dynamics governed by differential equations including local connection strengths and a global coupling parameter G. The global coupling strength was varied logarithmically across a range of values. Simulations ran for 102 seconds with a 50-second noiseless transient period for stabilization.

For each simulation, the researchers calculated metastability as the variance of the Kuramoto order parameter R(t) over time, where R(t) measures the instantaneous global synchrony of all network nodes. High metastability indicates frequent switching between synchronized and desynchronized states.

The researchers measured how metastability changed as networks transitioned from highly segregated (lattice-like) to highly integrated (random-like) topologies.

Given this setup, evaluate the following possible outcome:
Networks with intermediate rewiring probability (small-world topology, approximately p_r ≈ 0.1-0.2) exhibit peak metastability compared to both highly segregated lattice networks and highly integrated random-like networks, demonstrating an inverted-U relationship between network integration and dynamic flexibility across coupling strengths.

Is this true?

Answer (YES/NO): NO